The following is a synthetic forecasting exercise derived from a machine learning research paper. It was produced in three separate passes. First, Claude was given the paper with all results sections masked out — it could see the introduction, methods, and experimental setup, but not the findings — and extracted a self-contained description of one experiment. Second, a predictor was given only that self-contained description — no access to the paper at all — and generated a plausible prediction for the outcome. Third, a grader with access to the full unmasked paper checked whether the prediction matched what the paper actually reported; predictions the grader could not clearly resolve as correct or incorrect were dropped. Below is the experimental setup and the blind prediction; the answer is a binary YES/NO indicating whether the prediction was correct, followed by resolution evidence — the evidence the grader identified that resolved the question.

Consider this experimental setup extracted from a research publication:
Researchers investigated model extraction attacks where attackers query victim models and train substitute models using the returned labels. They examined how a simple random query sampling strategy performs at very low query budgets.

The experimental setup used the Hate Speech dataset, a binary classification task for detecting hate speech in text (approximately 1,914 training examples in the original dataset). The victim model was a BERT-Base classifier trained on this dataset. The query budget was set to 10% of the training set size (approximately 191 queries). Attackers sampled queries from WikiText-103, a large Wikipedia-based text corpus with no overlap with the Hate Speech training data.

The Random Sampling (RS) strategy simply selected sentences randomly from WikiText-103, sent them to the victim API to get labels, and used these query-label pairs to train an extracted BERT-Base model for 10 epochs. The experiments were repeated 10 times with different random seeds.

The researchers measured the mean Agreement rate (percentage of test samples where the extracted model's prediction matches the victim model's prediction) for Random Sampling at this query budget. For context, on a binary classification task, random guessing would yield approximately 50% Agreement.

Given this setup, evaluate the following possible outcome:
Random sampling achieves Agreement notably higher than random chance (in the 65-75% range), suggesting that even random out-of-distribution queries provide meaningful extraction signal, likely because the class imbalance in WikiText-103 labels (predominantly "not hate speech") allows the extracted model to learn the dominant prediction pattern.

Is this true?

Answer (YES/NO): NO